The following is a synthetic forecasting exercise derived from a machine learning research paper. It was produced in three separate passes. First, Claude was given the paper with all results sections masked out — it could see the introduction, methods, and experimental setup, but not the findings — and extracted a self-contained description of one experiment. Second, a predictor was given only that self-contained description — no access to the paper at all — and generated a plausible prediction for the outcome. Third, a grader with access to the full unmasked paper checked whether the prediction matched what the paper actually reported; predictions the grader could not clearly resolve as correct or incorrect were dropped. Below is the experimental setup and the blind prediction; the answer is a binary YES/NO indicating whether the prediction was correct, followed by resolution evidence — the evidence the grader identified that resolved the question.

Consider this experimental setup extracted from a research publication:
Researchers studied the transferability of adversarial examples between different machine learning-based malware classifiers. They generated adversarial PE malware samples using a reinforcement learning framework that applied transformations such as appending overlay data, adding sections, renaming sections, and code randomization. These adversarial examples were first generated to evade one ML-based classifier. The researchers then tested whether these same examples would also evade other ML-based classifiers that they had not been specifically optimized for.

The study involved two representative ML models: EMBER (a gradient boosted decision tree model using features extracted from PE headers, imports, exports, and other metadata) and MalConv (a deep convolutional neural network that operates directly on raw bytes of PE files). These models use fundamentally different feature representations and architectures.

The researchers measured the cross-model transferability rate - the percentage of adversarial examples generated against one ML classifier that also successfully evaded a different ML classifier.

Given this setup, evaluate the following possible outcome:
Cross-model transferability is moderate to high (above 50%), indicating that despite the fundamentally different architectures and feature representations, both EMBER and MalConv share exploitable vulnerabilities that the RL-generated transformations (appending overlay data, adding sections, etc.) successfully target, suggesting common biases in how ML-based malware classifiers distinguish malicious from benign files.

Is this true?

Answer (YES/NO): YES